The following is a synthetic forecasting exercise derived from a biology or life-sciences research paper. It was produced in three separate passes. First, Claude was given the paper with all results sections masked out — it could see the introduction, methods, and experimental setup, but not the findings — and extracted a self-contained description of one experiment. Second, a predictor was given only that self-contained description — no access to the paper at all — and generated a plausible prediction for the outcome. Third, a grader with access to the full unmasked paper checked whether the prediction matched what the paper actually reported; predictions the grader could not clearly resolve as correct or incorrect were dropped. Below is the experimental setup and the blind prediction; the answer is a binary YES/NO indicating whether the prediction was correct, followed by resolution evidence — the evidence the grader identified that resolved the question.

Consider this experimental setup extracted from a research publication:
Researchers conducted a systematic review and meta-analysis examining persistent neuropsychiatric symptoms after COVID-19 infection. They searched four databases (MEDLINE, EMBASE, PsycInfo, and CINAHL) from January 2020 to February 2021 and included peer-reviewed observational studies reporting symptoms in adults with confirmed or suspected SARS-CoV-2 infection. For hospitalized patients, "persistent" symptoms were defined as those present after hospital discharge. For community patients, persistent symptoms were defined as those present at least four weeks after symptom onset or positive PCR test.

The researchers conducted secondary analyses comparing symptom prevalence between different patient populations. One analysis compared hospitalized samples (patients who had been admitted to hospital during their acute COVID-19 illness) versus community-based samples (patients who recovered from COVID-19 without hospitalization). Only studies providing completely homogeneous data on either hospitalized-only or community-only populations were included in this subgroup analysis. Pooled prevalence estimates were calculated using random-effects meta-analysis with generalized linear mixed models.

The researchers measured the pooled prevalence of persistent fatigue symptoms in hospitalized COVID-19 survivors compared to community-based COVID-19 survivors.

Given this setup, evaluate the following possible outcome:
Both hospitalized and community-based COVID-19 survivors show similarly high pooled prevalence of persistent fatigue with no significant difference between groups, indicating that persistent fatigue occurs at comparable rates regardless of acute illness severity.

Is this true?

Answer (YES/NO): YES